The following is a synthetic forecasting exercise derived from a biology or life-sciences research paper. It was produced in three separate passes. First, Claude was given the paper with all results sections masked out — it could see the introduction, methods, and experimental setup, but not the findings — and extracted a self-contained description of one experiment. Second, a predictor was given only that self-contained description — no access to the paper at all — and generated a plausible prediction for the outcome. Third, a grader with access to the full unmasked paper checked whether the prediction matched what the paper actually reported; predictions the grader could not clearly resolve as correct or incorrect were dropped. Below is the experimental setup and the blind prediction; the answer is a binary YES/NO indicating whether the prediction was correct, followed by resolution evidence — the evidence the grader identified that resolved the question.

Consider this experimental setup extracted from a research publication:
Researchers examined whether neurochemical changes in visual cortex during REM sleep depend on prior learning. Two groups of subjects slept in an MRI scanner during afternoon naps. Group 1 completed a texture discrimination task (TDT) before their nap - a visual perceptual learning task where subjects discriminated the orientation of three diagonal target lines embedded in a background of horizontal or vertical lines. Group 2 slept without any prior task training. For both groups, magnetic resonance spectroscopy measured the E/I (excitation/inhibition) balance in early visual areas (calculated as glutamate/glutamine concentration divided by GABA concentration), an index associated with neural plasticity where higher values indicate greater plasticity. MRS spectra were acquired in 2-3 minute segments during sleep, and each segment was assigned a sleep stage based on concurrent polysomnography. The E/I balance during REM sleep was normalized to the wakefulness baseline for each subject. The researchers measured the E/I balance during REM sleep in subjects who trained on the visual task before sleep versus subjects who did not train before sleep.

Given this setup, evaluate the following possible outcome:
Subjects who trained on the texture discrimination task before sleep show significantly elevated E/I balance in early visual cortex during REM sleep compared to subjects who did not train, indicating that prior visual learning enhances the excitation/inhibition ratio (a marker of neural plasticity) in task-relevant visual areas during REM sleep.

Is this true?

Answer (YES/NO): NO